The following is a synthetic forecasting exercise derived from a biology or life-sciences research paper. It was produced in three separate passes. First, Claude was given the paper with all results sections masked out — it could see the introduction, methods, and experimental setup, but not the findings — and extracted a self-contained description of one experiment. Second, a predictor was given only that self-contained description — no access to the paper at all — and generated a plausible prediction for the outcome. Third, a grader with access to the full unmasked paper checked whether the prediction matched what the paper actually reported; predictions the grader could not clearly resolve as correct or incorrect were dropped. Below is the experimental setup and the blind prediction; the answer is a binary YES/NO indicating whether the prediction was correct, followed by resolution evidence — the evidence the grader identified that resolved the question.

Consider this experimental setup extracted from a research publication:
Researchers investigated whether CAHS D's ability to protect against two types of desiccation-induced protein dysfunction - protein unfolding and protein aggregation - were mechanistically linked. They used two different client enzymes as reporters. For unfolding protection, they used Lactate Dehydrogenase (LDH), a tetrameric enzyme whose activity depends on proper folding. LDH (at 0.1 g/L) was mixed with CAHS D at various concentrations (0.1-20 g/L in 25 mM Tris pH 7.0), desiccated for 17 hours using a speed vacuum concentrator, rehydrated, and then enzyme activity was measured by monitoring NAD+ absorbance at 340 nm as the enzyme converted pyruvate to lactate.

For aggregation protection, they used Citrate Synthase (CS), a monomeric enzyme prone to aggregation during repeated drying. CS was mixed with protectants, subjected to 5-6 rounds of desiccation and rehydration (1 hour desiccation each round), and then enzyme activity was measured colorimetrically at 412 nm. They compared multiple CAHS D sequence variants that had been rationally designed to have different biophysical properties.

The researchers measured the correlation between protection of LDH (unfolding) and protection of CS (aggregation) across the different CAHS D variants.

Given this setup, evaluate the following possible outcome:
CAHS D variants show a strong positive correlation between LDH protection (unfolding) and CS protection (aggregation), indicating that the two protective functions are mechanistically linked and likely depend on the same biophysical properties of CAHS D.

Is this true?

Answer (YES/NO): NO